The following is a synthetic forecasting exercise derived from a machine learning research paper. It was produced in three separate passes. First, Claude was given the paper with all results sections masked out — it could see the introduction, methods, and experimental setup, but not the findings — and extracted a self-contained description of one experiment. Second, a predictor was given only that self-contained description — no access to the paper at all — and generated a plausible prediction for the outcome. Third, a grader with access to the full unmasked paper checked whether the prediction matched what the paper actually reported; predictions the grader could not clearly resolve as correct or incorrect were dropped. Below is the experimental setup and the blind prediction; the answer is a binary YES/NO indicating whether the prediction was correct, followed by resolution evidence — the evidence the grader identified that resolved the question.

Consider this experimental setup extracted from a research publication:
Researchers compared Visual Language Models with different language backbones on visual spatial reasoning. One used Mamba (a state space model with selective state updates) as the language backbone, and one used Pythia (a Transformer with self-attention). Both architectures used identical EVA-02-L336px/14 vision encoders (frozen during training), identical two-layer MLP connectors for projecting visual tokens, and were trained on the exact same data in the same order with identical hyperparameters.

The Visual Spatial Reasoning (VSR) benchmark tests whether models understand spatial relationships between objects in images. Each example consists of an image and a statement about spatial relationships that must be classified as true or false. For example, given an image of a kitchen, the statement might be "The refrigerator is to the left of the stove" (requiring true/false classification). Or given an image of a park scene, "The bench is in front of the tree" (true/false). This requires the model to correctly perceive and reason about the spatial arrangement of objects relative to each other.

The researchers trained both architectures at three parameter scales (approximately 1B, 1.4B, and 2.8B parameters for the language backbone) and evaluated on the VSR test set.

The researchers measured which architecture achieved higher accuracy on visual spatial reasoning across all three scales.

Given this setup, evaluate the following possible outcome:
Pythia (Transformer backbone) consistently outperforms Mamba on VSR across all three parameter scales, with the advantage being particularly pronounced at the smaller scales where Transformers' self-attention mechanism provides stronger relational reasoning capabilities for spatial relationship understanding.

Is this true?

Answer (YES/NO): NO